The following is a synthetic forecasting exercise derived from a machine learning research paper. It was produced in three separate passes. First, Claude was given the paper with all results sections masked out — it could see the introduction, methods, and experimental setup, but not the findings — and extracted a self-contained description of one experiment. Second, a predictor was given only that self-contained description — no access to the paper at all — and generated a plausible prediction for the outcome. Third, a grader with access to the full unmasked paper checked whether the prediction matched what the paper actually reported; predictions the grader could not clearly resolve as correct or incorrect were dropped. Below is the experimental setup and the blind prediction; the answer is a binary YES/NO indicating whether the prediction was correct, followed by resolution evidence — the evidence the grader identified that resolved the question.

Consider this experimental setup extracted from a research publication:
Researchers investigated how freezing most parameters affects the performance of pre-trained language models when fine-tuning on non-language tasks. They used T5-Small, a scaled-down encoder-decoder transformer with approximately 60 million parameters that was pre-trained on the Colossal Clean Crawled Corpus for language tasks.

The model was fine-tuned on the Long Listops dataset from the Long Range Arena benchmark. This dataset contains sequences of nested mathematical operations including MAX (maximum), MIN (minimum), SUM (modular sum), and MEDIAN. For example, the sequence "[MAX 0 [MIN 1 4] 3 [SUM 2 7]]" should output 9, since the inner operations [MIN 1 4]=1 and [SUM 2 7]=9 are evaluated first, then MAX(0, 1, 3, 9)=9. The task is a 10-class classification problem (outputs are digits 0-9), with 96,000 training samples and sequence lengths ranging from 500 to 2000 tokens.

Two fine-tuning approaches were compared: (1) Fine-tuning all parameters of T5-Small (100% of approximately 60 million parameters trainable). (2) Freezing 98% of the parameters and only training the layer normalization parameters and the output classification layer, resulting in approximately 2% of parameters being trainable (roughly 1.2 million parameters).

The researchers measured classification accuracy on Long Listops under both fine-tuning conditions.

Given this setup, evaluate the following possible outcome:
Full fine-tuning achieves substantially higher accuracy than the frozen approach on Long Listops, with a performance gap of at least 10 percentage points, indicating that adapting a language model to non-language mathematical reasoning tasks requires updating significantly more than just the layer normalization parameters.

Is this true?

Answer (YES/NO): NO